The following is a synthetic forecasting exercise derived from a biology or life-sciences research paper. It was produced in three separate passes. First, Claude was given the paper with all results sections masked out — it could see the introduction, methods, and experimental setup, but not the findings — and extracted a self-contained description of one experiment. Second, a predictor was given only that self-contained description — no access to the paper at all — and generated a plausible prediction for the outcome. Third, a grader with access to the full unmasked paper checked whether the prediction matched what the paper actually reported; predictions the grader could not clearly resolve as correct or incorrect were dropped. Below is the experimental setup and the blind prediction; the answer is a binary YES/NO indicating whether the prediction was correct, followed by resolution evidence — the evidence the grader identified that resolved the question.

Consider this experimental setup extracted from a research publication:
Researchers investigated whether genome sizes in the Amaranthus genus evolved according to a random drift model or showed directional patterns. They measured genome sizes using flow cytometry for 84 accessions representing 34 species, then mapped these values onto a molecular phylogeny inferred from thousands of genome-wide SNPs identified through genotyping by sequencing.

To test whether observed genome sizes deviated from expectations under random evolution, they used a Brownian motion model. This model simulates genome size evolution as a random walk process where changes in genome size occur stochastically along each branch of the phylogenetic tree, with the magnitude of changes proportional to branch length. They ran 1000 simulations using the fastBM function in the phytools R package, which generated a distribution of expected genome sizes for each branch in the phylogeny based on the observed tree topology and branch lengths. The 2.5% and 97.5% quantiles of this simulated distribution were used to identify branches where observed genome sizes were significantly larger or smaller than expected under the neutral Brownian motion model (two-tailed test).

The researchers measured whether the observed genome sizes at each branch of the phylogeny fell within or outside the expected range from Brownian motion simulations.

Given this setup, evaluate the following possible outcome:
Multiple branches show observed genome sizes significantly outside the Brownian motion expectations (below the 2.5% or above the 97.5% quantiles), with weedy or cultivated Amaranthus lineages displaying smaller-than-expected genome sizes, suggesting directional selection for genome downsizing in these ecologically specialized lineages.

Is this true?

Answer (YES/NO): NO